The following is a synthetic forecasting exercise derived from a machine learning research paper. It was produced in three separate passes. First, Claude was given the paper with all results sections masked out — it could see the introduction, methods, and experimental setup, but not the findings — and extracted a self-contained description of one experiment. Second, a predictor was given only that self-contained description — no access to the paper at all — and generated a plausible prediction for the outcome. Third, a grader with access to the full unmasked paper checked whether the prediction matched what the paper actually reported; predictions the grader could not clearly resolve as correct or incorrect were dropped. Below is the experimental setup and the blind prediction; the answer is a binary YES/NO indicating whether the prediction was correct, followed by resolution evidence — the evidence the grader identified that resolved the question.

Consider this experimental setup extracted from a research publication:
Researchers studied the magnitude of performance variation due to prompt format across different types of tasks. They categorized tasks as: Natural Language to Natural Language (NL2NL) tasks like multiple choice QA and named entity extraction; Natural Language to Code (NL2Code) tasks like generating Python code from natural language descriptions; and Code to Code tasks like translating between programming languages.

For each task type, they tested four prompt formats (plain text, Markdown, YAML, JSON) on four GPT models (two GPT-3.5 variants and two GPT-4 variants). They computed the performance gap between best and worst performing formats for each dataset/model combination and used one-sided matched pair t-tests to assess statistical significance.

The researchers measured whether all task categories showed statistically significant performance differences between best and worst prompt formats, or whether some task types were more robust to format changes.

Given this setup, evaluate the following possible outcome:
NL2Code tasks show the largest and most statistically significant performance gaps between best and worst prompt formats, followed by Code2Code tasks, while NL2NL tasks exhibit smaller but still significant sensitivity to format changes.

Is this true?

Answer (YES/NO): NO